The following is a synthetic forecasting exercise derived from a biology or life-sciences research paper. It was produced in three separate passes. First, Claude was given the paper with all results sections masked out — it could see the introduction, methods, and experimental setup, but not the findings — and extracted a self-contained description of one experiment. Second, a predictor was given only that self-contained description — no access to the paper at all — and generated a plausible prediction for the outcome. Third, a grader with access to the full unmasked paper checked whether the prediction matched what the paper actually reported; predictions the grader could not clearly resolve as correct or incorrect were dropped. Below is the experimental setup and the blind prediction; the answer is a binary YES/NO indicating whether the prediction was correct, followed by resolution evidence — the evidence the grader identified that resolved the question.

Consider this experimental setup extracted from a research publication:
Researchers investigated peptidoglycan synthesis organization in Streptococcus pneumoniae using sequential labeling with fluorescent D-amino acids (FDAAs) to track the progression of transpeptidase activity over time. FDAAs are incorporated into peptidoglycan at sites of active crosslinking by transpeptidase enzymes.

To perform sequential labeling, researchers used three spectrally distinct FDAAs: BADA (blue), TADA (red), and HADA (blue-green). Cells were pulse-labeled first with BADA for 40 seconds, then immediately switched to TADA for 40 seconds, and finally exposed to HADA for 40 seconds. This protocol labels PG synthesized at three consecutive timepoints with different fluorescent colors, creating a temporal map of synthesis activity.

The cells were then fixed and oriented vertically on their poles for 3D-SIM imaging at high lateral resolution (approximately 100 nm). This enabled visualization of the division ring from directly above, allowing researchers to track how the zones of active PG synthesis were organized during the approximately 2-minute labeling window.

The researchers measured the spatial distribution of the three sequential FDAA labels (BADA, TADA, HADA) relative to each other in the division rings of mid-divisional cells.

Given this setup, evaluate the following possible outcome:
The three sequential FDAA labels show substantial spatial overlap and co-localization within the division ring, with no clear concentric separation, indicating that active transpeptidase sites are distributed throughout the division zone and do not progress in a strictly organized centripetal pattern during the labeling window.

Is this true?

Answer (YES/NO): NO